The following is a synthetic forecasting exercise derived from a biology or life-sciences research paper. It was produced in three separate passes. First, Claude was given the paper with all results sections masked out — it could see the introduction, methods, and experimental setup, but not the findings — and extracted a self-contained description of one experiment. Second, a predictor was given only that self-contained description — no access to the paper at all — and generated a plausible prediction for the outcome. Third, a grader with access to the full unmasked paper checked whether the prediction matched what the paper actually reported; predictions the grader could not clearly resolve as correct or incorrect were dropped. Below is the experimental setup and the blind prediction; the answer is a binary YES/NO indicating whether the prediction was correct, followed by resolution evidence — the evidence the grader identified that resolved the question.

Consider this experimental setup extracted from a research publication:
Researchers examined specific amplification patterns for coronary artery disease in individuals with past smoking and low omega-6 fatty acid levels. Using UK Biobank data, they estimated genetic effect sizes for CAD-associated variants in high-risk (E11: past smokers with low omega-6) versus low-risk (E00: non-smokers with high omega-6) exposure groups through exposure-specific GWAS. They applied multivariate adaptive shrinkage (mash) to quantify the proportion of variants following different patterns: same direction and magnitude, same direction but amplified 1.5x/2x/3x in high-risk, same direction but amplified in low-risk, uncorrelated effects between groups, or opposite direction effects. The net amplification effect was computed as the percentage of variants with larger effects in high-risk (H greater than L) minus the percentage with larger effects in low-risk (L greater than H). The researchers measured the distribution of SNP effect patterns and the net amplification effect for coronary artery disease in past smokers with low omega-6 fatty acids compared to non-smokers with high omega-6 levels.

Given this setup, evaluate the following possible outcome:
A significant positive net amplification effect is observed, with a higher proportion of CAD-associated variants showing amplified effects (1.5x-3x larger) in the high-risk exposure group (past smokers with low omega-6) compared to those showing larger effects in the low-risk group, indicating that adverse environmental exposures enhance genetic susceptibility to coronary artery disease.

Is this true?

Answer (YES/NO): YES